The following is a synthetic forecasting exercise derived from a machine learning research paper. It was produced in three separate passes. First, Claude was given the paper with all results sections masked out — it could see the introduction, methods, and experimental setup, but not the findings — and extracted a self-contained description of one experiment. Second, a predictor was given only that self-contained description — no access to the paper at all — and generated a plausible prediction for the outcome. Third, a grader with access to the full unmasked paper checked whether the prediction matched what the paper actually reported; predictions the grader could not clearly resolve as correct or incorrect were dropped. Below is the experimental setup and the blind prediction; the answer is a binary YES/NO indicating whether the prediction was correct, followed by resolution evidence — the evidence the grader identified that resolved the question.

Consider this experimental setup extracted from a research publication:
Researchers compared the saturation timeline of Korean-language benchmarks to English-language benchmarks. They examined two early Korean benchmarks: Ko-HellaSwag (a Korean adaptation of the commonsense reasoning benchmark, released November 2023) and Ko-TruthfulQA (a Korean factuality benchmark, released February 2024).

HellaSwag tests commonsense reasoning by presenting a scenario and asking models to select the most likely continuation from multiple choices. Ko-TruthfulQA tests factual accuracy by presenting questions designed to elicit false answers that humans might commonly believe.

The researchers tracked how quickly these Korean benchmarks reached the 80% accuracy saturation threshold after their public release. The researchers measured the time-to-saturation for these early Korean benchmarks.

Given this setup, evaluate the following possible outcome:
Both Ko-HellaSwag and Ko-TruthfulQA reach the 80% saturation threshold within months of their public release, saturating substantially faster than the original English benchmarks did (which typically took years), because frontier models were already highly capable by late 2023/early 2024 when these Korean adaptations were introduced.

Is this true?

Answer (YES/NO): YES